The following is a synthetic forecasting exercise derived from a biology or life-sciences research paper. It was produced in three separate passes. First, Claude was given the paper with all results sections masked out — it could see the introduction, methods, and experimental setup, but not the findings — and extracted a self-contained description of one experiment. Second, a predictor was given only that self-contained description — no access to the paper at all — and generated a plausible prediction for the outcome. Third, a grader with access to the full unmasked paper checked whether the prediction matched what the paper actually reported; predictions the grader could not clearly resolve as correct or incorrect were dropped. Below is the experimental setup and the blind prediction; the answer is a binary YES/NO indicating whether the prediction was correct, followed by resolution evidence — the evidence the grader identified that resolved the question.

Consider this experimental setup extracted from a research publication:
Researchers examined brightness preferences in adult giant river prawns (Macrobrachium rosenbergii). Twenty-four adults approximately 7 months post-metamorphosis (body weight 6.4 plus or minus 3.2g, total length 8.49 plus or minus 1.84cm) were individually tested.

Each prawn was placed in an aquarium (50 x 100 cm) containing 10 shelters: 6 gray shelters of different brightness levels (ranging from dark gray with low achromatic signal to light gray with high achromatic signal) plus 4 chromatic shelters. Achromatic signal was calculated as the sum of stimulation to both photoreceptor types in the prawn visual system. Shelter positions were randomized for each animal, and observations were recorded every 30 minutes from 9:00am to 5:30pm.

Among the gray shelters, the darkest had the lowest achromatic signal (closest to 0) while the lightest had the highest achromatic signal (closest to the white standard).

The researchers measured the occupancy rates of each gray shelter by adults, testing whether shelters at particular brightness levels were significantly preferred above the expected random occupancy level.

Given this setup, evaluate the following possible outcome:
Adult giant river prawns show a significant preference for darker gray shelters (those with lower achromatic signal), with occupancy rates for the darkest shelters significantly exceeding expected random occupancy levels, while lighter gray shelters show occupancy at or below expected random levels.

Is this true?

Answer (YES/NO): YES